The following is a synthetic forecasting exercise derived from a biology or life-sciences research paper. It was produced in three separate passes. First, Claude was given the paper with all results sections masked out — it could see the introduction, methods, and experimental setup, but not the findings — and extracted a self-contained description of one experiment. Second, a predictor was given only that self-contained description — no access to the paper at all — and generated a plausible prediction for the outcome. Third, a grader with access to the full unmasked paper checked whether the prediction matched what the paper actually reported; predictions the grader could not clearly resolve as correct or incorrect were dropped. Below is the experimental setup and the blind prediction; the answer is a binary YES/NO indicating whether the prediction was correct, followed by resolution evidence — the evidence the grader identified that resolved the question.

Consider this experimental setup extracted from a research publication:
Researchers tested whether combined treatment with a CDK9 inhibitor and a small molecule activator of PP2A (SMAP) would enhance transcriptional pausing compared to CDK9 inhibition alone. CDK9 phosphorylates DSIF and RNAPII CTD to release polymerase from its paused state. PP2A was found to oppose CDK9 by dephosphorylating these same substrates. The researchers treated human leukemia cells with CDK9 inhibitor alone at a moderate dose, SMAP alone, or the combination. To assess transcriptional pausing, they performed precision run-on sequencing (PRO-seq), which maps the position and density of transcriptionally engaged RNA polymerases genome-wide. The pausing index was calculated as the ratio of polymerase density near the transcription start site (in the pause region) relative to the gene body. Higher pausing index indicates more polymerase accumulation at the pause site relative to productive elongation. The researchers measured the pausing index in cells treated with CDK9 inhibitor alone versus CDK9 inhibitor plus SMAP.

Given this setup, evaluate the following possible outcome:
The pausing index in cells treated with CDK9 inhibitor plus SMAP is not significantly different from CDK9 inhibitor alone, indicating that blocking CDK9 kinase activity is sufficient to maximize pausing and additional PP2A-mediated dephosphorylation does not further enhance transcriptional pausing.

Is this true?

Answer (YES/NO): NO